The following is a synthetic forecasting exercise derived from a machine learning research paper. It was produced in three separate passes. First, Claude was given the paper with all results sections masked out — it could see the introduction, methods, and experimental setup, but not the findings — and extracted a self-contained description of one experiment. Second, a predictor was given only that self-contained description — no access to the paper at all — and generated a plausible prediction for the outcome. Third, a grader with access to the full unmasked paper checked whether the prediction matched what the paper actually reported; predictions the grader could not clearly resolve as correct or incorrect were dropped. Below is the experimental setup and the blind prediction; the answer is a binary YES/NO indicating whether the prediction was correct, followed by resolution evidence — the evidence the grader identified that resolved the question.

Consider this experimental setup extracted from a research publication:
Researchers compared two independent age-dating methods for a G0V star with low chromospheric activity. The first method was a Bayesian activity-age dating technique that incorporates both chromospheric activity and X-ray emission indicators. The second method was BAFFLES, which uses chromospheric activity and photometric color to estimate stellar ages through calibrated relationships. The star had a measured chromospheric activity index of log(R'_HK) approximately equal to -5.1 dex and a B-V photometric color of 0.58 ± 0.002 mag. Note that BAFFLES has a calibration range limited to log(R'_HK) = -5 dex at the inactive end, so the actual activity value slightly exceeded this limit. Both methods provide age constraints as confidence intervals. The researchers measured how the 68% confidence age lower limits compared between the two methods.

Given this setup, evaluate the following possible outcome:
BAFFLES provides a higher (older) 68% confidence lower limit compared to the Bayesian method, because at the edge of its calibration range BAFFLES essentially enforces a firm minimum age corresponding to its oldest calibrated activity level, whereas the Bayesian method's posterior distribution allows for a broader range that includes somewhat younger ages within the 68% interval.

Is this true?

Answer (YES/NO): YES